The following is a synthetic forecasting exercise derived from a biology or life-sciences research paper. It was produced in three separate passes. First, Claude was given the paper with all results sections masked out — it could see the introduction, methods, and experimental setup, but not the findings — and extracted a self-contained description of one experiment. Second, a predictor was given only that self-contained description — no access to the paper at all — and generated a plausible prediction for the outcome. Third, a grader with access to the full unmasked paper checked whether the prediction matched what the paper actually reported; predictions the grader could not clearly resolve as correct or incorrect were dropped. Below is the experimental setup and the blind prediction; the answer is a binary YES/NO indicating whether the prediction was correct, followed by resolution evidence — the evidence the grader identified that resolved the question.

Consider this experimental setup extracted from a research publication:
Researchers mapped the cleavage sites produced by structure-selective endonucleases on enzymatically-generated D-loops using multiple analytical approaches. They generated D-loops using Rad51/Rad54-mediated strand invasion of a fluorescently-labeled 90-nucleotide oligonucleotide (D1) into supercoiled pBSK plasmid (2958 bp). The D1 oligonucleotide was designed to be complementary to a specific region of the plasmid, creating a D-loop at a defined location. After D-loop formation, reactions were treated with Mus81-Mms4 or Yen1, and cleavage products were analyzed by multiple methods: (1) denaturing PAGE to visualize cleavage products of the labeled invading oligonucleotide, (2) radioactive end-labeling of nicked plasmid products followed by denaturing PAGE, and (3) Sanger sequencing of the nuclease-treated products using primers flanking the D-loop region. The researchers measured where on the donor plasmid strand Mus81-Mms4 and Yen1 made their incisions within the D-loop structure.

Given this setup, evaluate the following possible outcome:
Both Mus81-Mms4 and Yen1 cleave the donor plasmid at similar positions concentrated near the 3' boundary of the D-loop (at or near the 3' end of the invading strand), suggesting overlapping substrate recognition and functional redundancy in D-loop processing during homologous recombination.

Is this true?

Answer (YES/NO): NO